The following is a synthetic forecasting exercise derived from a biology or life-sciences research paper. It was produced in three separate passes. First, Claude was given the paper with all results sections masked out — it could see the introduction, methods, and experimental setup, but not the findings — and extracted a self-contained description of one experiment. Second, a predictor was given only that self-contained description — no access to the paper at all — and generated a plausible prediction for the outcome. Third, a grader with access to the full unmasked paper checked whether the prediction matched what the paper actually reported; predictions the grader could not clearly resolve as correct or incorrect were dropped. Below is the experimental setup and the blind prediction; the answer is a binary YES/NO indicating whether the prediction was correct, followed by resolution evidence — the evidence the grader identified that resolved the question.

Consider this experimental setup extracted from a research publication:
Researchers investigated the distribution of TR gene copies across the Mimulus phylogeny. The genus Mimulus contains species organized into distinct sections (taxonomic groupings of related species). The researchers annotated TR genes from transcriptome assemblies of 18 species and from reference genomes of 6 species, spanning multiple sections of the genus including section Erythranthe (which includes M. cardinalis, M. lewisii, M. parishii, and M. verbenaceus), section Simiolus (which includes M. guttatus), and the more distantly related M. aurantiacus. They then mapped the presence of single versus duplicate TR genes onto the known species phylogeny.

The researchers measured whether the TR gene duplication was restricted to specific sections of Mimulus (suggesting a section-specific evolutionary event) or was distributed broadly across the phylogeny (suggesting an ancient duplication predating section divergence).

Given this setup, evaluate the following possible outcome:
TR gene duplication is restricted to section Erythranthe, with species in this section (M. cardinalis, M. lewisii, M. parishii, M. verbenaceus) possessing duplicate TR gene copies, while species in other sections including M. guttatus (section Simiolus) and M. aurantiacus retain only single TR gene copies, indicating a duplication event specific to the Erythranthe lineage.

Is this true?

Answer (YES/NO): NO